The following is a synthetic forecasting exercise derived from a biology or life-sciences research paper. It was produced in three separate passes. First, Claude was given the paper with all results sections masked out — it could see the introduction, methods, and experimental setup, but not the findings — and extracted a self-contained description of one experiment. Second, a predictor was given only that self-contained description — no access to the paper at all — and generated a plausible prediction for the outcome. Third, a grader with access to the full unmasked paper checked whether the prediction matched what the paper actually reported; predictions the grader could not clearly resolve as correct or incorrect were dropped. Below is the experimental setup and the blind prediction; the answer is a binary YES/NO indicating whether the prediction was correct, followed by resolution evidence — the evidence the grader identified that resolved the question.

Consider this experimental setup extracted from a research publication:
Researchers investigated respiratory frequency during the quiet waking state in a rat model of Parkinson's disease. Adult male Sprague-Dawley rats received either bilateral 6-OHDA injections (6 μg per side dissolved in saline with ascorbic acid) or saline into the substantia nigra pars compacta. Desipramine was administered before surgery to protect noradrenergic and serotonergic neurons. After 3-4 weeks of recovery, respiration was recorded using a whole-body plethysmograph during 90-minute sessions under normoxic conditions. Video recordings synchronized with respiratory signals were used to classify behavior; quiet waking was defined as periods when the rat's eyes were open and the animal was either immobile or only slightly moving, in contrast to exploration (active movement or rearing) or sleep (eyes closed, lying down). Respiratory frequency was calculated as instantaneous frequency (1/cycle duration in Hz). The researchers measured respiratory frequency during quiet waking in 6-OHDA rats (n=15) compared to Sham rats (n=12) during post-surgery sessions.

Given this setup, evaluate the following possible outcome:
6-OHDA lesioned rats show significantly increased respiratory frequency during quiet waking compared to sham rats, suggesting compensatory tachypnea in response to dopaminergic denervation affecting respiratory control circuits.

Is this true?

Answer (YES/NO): YES